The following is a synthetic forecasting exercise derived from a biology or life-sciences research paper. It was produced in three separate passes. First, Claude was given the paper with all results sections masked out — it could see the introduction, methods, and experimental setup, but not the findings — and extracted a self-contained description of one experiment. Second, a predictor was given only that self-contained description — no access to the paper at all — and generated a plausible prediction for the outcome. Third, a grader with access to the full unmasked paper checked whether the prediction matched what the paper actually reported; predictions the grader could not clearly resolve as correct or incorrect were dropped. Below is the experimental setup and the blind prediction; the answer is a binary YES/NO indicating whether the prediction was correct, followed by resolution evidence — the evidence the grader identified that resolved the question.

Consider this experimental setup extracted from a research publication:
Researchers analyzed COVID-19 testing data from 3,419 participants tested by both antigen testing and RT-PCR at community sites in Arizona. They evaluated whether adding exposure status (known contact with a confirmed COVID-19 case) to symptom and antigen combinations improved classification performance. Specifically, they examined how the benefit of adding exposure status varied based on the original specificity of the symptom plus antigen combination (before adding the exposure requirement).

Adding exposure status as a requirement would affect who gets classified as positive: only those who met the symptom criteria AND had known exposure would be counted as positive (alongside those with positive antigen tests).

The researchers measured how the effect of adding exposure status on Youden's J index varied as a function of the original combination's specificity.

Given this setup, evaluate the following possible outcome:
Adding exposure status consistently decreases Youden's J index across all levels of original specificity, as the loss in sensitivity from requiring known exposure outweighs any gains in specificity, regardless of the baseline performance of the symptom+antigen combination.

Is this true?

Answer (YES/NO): NO